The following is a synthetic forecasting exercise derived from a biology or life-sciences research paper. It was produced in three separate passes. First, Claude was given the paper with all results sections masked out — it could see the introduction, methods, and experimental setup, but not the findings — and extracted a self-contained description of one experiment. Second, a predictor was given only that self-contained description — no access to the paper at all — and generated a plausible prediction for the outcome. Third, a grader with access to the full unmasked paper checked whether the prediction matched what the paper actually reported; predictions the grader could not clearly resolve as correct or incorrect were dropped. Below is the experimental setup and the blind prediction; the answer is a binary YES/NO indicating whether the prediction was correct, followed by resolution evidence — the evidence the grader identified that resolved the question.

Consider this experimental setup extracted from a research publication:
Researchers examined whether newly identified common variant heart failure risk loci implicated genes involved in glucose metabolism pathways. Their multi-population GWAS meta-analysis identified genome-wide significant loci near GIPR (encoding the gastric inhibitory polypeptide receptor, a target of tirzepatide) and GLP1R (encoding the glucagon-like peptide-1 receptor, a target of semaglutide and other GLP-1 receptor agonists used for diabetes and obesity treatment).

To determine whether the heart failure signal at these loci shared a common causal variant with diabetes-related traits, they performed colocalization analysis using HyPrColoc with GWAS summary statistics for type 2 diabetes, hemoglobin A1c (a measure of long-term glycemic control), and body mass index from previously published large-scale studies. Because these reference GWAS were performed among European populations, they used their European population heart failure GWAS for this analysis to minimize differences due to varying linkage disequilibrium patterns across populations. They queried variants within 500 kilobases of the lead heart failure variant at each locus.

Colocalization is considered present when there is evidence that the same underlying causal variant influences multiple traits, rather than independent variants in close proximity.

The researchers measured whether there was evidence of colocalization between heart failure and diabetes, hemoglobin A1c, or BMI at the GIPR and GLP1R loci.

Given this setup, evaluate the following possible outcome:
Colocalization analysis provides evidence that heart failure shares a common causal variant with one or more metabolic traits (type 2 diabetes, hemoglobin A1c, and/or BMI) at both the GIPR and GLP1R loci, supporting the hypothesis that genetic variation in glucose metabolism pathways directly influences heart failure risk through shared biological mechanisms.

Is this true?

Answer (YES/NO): NO